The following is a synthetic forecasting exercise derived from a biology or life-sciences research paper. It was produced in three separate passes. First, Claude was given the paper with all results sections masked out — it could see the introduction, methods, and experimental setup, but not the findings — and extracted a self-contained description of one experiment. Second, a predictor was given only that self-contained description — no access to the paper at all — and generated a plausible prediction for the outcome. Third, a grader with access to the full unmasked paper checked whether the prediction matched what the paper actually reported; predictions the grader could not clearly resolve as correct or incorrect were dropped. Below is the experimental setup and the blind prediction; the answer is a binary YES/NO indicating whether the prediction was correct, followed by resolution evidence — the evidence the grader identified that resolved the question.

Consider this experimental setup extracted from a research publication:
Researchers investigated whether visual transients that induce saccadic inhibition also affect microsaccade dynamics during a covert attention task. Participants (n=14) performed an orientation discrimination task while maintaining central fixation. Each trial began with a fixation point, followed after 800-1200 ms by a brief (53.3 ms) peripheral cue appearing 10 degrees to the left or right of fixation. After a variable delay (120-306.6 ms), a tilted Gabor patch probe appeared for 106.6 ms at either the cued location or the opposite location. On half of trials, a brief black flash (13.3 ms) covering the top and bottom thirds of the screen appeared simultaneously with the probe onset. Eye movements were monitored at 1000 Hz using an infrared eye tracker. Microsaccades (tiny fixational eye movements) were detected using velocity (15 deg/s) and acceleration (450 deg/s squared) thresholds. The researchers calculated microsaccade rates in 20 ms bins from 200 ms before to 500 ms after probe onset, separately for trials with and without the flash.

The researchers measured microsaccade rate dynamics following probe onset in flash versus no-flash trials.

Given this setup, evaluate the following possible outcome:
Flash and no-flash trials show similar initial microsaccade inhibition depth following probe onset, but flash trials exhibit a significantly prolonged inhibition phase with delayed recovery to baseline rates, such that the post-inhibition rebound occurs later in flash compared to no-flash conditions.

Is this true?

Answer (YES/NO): NO